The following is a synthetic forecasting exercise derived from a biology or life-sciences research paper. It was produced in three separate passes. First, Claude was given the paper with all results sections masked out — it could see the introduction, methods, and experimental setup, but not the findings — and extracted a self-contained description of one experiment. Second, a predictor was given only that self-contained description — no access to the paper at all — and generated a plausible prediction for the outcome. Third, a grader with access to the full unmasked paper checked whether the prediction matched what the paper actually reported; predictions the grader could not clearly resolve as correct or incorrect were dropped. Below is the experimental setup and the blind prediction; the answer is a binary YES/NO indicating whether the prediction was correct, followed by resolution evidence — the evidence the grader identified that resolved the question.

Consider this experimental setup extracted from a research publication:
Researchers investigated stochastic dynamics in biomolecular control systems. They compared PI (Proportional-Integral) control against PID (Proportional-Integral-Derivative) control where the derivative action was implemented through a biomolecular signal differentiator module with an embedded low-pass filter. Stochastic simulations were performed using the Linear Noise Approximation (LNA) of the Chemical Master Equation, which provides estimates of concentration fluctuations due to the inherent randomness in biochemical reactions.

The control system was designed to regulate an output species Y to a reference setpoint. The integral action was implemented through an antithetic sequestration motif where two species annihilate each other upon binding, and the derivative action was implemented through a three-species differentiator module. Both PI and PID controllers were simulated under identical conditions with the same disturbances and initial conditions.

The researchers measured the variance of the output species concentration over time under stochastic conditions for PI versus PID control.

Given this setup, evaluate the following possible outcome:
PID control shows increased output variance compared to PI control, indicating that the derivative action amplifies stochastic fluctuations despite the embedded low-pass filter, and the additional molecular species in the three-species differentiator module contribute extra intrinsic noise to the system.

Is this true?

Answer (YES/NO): NO